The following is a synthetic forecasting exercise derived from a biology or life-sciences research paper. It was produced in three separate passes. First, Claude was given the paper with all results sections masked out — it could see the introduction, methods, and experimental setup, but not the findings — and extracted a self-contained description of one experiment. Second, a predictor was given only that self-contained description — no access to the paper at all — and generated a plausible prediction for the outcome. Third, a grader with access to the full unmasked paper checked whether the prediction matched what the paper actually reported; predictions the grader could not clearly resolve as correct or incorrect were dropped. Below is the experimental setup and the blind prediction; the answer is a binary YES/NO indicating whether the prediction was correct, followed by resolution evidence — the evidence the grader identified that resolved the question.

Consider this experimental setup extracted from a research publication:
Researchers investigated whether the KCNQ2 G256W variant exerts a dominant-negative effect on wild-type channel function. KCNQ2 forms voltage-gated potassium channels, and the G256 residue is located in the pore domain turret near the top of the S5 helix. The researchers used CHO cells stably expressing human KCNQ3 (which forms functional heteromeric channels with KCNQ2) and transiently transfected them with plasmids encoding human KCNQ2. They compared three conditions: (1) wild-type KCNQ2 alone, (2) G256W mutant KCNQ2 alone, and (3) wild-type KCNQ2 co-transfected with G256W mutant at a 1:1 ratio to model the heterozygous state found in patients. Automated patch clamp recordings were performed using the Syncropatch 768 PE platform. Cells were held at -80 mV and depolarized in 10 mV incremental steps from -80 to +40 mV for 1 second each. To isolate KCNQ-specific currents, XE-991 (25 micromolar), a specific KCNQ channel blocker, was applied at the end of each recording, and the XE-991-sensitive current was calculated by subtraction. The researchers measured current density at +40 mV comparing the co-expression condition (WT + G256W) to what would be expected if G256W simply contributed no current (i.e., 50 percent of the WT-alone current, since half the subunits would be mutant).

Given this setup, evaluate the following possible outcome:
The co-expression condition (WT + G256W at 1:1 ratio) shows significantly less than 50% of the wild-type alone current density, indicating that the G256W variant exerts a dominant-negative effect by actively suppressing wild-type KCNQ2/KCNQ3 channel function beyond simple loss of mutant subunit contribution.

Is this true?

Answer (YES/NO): YES